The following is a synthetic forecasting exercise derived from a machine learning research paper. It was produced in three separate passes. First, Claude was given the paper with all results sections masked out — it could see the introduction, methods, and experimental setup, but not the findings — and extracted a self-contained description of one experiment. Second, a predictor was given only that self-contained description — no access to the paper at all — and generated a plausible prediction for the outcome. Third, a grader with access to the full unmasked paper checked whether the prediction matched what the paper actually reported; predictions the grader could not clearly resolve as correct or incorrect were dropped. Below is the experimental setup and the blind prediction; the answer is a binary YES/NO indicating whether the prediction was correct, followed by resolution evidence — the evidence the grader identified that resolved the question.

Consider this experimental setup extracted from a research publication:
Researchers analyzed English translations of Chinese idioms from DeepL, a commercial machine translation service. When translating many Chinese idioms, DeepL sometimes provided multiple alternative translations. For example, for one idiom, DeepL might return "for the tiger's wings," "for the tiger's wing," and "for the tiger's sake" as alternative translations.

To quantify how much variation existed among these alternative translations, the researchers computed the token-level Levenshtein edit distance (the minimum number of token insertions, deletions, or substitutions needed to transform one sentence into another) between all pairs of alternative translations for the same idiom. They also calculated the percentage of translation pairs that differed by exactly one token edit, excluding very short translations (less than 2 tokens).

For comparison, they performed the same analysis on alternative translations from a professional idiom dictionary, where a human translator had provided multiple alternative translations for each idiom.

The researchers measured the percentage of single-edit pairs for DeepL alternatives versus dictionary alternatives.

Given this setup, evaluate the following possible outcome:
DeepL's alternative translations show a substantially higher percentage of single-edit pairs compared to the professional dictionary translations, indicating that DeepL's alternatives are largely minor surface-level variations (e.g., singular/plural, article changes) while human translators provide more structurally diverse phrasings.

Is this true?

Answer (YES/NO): YES